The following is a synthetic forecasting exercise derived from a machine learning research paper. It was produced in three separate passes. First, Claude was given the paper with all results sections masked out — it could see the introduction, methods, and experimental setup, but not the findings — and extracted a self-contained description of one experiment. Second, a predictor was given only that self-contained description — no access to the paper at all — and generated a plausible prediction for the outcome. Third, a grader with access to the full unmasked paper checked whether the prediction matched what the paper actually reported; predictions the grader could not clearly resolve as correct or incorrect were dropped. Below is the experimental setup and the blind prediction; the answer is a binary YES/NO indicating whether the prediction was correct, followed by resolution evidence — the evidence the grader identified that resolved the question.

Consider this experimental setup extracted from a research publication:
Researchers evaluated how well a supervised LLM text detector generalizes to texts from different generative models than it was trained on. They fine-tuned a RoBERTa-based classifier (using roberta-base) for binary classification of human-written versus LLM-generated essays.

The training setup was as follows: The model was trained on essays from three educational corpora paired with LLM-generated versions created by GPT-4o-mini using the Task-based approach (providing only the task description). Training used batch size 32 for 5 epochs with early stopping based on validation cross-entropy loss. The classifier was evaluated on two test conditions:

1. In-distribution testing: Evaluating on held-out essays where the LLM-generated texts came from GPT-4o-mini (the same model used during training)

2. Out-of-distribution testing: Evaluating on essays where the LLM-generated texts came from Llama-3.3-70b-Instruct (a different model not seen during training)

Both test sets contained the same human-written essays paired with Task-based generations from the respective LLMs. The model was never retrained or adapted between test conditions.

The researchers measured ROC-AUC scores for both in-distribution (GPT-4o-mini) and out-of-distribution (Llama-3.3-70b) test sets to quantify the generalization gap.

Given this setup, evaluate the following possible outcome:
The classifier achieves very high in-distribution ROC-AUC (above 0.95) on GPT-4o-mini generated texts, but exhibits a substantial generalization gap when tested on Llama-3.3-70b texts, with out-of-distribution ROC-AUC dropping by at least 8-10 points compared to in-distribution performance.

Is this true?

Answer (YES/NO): NO